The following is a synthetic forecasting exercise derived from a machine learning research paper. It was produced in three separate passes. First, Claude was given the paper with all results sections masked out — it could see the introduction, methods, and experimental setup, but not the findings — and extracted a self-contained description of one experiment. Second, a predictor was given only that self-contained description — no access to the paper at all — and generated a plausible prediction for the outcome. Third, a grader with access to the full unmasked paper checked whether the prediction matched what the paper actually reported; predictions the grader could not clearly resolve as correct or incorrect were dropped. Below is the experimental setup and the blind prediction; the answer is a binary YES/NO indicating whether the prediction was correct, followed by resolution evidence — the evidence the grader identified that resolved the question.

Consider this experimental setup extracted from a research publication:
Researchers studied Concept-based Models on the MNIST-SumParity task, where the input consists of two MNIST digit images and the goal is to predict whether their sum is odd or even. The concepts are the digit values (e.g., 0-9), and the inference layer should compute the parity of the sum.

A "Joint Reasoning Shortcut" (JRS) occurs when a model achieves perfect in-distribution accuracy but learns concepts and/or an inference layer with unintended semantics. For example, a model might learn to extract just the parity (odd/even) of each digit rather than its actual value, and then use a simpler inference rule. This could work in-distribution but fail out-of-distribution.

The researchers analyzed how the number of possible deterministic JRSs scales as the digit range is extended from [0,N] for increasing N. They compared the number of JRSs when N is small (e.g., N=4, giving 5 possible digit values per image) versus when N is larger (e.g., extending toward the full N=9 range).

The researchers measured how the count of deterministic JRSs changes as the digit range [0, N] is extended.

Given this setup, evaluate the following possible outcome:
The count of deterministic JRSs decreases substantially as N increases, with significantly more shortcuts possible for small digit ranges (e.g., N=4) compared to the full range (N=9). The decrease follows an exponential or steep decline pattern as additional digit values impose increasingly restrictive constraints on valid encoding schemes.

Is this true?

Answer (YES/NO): NO